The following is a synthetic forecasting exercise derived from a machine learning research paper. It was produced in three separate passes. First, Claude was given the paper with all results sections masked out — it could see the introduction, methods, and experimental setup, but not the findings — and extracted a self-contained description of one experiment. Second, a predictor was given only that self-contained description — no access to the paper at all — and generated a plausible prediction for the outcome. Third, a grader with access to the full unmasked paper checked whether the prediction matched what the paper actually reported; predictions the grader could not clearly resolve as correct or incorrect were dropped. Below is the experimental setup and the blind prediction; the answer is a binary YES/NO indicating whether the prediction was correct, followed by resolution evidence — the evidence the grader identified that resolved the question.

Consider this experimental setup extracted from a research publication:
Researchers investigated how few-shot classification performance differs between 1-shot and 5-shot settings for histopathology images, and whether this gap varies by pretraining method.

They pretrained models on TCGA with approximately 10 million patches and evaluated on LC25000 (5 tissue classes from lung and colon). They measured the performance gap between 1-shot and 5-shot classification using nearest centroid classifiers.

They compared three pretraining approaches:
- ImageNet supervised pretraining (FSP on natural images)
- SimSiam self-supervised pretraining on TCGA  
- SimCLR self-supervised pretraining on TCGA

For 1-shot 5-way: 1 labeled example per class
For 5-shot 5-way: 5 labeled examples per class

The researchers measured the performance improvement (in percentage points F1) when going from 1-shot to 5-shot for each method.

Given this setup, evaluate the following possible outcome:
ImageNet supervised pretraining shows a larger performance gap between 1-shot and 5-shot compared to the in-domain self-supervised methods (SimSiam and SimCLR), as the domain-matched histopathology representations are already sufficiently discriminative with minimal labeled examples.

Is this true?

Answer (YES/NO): YES